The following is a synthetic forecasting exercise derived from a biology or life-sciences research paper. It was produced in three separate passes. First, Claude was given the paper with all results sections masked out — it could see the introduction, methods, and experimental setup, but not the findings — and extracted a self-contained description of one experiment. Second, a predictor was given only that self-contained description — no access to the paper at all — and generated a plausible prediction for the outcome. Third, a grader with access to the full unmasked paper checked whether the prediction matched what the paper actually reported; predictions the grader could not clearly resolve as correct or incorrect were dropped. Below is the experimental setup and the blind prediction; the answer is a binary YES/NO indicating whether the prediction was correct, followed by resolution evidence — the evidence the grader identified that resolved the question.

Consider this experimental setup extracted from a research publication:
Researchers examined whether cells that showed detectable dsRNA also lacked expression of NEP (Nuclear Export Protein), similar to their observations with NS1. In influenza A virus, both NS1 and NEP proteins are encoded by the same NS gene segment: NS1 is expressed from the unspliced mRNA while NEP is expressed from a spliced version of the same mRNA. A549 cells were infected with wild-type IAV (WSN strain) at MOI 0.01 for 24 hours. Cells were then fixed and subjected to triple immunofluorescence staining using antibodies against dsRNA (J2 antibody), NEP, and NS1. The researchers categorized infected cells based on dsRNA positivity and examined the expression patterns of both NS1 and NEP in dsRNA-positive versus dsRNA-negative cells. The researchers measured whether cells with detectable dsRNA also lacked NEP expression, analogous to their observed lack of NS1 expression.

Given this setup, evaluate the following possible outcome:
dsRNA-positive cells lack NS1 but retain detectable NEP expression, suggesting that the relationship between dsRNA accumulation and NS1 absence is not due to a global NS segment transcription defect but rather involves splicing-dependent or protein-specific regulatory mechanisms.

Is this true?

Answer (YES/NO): NO